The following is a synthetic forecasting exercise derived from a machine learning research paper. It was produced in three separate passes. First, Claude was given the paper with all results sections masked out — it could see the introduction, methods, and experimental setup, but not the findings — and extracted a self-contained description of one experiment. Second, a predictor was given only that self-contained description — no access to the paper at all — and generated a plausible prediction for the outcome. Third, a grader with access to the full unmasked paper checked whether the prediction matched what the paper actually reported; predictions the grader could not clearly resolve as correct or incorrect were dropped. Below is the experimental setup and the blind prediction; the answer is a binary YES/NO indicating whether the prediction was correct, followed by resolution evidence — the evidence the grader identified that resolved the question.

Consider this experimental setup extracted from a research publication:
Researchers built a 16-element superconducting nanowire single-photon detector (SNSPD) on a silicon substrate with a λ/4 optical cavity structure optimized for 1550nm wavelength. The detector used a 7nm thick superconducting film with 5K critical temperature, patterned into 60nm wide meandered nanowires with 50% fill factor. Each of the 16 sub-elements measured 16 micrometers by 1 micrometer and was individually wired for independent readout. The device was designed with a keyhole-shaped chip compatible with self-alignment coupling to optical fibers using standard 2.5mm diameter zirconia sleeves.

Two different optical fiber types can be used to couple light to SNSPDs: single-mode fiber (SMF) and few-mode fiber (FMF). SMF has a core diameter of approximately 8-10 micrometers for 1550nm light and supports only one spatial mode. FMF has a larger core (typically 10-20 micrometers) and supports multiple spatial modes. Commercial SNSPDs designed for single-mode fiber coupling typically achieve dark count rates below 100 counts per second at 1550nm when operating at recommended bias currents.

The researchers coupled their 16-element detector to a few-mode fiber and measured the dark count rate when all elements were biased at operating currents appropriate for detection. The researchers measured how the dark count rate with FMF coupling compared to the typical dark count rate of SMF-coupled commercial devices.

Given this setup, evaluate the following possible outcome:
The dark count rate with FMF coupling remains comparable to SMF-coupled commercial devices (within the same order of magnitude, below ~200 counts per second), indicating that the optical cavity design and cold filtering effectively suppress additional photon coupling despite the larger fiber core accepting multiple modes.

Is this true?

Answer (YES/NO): NO